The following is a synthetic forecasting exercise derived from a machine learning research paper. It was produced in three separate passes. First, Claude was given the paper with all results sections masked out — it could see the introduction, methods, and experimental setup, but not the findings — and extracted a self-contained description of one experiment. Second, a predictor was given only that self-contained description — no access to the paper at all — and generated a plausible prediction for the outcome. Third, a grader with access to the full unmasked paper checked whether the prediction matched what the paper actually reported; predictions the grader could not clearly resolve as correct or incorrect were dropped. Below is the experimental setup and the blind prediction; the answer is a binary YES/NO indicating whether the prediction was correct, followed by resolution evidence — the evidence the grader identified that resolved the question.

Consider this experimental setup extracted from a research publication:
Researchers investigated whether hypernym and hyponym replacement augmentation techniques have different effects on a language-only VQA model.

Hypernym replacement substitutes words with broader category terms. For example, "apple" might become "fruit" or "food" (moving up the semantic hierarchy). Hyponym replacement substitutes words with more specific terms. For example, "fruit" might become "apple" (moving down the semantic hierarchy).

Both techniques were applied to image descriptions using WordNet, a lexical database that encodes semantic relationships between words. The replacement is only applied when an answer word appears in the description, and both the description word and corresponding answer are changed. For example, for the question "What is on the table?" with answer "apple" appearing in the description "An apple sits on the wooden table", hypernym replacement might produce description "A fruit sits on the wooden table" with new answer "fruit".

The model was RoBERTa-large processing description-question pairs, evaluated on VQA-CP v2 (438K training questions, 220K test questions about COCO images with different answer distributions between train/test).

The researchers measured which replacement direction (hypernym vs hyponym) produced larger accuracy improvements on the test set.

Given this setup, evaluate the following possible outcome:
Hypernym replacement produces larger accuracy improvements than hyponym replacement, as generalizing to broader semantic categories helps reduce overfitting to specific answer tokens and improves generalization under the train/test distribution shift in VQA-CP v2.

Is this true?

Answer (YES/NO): NO